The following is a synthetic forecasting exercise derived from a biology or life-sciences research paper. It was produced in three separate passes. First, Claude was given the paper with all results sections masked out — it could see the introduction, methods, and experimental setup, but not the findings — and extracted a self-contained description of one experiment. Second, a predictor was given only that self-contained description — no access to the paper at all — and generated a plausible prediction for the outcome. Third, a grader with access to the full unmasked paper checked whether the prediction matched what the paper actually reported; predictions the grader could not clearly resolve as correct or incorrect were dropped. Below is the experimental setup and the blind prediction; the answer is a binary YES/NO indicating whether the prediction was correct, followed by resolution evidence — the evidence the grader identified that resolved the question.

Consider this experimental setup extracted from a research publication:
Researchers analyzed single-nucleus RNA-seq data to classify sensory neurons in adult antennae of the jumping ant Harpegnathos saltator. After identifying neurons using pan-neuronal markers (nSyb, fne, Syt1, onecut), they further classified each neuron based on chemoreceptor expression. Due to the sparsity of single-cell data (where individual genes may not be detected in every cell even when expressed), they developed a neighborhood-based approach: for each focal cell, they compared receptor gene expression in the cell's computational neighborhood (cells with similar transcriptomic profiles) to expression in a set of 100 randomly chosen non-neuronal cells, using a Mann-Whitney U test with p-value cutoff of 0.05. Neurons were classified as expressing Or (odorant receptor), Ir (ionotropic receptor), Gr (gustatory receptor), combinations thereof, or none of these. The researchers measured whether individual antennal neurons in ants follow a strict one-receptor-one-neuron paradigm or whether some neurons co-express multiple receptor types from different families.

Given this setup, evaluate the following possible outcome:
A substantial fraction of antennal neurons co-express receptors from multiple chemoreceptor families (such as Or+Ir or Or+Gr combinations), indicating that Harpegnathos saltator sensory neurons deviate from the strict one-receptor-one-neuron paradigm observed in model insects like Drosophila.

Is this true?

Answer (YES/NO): YES